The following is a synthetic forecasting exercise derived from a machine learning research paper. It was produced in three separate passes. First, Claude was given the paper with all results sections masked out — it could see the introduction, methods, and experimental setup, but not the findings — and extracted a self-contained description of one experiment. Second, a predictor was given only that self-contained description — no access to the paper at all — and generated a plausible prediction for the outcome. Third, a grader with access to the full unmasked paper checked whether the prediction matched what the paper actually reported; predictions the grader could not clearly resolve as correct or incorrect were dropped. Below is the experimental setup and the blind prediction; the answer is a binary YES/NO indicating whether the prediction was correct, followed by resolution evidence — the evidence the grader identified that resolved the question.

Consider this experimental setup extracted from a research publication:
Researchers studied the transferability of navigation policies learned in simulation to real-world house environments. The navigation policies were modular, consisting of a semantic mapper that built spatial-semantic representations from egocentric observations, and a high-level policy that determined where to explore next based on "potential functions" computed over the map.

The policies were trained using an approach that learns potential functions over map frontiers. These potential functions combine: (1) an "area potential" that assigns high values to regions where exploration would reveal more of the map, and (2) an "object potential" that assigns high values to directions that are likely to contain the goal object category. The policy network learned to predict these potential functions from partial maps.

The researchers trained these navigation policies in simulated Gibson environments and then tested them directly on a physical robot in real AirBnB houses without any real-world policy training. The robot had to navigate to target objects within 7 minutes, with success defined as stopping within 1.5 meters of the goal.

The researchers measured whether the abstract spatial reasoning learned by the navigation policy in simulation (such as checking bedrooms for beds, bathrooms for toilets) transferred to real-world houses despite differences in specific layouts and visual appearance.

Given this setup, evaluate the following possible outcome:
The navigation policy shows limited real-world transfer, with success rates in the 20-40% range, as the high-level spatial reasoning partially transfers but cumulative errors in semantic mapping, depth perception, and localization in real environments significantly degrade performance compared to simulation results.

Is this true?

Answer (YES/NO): NO